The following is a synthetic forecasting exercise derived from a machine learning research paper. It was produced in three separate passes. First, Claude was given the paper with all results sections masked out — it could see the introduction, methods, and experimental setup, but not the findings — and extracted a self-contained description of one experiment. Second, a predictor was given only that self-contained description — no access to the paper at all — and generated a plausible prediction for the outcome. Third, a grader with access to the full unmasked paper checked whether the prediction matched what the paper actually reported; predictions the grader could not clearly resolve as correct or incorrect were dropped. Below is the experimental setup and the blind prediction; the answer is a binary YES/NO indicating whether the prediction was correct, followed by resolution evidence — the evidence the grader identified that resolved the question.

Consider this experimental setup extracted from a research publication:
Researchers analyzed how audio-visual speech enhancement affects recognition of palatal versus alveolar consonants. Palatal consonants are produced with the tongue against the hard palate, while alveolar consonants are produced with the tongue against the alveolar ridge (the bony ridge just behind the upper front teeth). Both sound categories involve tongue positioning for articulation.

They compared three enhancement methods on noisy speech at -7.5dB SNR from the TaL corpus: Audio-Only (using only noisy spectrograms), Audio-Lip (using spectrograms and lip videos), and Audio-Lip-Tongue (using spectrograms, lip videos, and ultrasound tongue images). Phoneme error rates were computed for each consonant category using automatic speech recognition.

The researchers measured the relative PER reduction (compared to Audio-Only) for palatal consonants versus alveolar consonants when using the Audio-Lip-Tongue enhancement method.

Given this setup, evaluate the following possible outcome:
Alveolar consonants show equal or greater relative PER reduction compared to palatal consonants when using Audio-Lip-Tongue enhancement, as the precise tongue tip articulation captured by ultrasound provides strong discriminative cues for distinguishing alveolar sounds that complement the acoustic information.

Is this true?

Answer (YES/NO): NO